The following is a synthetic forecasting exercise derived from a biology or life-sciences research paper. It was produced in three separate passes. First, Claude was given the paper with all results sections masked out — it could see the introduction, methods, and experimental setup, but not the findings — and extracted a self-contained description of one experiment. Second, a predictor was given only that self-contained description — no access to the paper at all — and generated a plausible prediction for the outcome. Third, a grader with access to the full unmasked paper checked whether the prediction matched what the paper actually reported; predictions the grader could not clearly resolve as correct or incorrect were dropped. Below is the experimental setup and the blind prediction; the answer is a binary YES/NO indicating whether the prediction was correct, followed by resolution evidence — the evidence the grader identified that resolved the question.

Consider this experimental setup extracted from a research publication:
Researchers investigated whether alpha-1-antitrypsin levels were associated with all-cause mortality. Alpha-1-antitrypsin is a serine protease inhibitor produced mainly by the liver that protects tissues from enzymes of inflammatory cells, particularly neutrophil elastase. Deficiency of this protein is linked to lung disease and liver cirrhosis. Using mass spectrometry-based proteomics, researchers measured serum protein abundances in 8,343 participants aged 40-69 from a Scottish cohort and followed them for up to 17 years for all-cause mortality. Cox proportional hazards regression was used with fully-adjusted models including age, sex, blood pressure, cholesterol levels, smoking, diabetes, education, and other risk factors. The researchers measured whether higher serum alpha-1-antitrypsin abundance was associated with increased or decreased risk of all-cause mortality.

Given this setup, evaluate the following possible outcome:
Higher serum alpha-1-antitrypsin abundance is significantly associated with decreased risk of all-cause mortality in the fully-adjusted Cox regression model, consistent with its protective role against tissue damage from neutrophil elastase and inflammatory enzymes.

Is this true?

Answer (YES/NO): NO